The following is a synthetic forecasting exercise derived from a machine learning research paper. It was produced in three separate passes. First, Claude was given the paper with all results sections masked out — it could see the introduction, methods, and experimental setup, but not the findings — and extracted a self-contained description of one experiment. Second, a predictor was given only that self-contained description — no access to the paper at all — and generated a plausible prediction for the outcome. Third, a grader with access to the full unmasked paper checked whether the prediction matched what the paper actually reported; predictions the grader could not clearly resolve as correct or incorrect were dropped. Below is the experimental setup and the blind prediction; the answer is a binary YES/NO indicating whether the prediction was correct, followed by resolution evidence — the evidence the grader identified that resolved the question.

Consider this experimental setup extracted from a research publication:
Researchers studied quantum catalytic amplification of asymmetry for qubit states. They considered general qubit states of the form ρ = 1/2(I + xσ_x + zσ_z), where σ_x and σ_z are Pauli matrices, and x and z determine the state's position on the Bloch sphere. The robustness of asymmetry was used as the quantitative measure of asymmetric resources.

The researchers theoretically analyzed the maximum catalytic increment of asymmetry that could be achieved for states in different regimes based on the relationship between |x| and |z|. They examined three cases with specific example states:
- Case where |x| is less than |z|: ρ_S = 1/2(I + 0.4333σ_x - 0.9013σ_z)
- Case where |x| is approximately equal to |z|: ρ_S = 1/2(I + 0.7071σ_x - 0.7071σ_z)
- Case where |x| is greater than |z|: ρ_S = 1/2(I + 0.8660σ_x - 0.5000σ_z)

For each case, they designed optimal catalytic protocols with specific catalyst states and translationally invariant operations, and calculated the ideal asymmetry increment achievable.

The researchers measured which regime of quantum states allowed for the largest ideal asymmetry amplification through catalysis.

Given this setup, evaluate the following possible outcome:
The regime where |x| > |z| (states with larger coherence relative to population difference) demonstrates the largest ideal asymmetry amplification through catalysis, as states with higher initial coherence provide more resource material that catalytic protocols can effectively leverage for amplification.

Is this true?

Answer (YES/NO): NO